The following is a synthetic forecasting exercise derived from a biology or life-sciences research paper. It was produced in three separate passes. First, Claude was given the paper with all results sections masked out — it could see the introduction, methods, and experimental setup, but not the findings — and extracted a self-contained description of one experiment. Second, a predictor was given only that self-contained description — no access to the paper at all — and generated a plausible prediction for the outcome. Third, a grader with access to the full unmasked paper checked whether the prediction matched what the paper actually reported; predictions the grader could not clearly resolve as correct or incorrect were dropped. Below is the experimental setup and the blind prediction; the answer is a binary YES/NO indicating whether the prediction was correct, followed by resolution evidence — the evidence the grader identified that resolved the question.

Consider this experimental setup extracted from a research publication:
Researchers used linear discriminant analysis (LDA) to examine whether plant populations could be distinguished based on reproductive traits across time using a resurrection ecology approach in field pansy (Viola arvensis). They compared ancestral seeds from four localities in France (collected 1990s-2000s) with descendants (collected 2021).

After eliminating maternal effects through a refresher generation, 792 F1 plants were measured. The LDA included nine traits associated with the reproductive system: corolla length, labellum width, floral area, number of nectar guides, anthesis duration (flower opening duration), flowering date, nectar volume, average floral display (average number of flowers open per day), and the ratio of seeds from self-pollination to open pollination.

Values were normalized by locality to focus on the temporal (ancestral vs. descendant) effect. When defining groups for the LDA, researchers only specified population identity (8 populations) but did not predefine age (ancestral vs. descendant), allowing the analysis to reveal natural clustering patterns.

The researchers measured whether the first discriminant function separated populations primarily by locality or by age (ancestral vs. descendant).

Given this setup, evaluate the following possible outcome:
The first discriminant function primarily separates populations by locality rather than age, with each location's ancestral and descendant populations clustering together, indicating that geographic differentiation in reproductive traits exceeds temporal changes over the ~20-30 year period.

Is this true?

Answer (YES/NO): NO